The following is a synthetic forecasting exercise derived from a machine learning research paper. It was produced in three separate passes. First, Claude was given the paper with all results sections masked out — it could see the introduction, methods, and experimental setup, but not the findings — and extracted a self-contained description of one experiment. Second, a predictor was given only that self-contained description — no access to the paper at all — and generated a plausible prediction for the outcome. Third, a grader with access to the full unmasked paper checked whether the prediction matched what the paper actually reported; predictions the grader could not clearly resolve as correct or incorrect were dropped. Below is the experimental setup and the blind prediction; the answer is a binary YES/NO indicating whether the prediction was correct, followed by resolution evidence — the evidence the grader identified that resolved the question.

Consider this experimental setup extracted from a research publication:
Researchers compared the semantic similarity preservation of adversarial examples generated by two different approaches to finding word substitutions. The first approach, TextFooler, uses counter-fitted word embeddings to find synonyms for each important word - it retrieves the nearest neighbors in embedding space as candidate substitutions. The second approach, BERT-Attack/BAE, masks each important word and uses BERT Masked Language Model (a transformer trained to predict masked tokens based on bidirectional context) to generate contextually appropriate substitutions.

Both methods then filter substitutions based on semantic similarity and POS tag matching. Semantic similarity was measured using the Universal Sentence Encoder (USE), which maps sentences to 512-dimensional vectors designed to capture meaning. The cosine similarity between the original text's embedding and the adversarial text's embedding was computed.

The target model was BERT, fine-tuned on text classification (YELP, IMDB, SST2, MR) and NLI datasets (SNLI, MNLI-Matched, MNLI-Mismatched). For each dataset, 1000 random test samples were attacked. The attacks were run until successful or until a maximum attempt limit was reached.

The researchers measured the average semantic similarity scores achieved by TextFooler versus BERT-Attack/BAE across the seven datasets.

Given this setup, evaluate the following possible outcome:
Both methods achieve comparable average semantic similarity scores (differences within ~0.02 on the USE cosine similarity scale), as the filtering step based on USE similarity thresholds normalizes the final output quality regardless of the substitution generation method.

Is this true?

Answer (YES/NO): NO